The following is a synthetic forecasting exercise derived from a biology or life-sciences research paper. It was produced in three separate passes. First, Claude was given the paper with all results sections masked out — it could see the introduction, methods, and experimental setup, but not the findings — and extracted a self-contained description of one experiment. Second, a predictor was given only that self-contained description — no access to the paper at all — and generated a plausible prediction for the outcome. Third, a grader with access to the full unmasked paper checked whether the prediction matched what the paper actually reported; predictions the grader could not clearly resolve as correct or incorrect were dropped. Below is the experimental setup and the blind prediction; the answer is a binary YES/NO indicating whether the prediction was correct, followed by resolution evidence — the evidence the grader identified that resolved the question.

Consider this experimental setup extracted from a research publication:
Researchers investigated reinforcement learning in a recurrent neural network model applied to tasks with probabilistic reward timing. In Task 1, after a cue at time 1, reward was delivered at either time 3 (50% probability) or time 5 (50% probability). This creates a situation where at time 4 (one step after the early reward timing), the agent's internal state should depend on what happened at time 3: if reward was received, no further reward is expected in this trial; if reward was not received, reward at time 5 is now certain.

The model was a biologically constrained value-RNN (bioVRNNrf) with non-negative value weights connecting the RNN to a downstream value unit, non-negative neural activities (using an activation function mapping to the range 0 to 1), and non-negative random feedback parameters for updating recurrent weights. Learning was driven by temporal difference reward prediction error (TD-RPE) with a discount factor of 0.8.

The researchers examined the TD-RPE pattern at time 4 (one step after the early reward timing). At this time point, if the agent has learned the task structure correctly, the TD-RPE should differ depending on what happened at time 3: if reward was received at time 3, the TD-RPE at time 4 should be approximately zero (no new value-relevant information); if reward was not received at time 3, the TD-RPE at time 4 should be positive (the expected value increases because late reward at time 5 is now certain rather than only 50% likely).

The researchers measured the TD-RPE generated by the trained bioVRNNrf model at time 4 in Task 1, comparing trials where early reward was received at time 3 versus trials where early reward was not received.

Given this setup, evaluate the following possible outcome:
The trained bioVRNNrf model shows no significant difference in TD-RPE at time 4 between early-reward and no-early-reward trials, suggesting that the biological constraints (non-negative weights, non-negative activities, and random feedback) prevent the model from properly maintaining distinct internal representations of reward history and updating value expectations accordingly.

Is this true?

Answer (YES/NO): NO